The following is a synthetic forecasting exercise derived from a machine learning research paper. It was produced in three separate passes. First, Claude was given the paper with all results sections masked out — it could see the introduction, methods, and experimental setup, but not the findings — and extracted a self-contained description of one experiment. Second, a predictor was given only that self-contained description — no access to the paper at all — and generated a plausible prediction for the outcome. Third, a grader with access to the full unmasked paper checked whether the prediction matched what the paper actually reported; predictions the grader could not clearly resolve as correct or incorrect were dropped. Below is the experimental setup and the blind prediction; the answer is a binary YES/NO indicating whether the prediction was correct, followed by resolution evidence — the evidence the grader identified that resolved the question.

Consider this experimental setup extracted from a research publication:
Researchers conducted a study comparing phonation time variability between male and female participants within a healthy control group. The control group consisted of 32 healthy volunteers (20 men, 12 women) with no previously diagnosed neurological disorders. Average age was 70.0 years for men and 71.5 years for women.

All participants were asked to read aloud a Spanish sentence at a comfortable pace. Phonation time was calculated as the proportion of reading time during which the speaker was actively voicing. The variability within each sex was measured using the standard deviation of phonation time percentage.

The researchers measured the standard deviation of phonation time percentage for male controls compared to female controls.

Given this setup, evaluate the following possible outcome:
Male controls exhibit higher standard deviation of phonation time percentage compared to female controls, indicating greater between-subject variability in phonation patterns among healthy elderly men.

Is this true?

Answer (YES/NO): YES